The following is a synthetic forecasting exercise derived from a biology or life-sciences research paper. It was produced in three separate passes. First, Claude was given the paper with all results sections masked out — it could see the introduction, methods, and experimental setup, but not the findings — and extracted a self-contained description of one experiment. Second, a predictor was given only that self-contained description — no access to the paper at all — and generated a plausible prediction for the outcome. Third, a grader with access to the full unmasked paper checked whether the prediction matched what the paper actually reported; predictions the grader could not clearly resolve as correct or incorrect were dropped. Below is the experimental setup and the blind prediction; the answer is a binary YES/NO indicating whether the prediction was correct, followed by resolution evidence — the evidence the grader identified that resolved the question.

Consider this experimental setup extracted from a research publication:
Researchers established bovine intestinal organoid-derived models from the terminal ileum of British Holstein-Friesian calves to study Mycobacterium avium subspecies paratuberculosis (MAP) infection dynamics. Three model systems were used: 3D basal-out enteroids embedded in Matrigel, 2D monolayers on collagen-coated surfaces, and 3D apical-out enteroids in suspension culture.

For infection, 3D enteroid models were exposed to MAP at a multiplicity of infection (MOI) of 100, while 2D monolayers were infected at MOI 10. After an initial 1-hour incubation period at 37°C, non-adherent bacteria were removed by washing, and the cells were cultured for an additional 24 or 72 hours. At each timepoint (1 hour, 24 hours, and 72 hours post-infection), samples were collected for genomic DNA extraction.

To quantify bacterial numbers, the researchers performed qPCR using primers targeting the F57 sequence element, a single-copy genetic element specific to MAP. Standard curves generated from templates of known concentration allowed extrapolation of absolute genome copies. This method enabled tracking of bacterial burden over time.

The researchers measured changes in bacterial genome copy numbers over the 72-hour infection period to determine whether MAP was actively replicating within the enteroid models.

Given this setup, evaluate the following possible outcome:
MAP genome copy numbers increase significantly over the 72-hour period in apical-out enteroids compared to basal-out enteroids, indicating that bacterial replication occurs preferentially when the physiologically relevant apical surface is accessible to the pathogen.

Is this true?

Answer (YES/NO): NO